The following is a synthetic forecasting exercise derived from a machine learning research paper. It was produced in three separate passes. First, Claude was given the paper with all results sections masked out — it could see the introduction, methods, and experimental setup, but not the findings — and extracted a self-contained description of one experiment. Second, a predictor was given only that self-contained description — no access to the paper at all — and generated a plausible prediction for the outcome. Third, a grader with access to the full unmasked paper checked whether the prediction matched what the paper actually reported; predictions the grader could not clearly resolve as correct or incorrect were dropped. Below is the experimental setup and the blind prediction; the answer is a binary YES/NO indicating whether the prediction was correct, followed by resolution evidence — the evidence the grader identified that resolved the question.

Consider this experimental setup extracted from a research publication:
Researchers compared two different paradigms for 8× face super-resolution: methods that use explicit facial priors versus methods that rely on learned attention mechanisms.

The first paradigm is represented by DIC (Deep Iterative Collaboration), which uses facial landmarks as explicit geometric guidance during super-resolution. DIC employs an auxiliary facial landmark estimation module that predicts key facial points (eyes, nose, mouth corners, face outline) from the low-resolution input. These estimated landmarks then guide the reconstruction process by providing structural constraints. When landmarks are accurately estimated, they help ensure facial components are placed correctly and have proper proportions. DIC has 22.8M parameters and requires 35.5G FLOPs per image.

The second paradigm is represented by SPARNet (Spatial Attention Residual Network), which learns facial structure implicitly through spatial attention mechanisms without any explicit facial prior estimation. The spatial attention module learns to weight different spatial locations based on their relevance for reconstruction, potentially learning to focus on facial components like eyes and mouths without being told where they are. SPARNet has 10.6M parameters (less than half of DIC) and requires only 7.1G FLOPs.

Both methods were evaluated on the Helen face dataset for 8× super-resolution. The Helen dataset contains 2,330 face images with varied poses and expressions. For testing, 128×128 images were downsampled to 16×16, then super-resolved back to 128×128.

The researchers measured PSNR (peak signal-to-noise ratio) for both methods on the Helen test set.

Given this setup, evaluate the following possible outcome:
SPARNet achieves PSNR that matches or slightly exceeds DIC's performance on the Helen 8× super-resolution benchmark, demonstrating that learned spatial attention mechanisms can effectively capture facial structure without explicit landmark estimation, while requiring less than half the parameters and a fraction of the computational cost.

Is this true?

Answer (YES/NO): YES